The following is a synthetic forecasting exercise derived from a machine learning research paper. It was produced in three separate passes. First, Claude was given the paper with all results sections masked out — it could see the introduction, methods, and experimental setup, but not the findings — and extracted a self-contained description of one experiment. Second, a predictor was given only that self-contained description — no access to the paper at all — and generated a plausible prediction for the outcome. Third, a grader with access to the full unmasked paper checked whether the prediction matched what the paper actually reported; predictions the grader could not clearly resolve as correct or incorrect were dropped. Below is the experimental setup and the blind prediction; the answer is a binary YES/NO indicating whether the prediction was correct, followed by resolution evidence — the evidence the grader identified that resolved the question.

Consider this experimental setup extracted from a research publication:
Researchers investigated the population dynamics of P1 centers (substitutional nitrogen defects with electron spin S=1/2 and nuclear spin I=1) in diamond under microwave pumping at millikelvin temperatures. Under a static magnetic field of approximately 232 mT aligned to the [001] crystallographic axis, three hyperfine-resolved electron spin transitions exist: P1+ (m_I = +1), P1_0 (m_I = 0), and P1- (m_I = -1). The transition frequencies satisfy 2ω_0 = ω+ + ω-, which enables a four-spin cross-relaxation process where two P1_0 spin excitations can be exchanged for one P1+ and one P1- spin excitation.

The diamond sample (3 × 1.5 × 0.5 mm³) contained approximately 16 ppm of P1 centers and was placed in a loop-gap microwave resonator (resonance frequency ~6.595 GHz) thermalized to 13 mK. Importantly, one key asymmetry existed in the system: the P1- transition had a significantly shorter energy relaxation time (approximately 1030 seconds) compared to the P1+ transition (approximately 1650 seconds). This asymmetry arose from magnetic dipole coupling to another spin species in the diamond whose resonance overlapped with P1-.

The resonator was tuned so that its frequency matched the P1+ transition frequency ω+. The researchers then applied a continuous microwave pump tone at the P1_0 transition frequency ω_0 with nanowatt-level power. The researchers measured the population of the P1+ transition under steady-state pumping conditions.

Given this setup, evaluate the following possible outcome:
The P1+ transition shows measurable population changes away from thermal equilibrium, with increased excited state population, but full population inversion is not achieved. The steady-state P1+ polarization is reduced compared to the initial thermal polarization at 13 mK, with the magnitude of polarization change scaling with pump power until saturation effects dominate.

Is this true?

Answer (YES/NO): NO